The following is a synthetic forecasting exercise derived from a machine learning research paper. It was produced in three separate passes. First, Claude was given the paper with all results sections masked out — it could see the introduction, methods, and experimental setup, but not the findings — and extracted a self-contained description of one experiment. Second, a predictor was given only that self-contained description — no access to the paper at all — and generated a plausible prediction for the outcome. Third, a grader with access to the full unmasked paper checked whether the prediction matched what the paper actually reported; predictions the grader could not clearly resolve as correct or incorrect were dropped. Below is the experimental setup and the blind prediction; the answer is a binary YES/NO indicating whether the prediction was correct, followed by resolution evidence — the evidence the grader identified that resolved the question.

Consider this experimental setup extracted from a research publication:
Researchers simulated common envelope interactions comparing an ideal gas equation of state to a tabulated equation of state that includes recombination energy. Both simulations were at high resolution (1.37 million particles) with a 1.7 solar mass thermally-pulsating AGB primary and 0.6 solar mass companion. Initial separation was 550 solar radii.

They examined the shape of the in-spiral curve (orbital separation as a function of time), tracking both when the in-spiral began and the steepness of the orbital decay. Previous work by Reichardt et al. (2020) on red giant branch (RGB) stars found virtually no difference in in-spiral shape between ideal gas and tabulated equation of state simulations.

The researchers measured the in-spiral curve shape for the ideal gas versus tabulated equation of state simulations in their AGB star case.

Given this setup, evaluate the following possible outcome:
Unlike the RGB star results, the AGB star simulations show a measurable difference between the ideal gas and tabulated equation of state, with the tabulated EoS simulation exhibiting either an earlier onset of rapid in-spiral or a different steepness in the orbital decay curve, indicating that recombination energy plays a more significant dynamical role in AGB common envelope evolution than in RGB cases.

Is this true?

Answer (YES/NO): YES